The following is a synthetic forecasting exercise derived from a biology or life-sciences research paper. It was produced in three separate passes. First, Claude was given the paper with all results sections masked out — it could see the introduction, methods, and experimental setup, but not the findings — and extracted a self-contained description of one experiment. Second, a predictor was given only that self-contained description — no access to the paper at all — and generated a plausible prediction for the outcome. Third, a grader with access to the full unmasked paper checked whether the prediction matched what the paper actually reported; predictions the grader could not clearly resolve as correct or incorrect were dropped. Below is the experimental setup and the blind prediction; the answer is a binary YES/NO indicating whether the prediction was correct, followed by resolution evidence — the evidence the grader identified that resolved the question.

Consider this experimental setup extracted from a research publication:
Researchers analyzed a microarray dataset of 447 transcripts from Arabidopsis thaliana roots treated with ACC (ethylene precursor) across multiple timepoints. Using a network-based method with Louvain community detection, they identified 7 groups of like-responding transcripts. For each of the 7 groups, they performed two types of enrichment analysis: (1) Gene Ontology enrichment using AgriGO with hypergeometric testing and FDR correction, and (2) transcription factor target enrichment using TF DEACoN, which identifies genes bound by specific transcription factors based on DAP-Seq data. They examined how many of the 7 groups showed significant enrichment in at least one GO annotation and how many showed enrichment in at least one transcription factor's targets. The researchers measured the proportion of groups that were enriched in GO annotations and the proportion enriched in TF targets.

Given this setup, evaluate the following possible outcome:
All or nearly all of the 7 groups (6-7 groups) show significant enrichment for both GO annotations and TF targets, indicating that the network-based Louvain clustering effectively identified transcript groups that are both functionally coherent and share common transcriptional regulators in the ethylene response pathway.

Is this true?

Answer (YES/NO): NO